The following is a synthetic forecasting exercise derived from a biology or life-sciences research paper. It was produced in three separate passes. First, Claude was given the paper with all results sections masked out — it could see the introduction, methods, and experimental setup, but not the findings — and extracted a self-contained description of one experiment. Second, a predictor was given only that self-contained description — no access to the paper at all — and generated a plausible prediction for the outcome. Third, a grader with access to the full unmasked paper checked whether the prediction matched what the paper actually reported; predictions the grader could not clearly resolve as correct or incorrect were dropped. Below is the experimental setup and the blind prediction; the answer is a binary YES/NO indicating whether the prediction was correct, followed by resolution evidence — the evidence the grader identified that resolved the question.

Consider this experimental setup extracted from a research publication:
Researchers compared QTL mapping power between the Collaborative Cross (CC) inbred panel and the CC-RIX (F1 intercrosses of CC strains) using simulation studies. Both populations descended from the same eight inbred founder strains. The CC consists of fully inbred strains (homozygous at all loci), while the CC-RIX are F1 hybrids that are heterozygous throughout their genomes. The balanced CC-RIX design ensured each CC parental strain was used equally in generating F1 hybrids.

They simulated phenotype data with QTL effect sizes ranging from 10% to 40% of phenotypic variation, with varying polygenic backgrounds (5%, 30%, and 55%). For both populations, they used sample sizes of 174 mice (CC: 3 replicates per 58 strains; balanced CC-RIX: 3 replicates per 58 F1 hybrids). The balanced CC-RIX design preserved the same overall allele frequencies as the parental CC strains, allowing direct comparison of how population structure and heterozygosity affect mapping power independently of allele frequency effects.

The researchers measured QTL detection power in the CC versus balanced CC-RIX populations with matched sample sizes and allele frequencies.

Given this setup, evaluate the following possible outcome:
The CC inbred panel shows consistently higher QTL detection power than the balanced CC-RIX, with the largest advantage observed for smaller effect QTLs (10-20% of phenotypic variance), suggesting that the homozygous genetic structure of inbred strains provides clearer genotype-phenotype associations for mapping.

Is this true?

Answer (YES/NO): NO